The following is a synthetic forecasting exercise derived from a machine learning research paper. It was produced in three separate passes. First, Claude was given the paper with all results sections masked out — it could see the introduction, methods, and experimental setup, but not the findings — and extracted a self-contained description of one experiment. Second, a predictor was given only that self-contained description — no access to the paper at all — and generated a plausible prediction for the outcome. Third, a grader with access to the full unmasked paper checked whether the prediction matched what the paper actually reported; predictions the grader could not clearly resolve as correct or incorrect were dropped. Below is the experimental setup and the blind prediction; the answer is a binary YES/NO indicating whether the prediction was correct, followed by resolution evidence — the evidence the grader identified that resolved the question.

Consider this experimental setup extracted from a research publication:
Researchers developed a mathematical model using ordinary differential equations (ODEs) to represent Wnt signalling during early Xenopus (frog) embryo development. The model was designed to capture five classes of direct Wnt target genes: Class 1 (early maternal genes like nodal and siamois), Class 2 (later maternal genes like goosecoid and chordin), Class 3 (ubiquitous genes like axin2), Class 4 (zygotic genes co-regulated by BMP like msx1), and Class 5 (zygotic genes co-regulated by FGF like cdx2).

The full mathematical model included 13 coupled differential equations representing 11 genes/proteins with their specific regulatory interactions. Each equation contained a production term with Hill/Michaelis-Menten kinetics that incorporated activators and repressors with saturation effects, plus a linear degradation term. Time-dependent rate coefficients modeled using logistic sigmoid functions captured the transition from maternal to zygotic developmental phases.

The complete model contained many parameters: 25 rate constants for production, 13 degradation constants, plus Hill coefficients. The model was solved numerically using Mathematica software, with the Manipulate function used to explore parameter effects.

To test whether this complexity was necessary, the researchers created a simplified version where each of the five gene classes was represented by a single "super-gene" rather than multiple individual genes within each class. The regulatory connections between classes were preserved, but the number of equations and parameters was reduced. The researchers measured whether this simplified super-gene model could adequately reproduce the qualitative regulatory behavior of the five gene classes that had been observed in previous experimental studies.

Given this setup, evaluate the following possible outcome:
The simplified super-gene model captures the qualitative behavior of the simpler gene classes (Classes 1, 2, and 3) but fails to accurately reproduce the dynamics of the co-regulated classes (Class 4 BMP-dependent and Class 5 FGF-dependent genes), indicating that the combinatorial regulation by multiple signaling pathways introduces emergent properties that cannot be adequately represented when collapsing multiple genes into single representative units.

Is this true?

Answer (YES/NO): NO